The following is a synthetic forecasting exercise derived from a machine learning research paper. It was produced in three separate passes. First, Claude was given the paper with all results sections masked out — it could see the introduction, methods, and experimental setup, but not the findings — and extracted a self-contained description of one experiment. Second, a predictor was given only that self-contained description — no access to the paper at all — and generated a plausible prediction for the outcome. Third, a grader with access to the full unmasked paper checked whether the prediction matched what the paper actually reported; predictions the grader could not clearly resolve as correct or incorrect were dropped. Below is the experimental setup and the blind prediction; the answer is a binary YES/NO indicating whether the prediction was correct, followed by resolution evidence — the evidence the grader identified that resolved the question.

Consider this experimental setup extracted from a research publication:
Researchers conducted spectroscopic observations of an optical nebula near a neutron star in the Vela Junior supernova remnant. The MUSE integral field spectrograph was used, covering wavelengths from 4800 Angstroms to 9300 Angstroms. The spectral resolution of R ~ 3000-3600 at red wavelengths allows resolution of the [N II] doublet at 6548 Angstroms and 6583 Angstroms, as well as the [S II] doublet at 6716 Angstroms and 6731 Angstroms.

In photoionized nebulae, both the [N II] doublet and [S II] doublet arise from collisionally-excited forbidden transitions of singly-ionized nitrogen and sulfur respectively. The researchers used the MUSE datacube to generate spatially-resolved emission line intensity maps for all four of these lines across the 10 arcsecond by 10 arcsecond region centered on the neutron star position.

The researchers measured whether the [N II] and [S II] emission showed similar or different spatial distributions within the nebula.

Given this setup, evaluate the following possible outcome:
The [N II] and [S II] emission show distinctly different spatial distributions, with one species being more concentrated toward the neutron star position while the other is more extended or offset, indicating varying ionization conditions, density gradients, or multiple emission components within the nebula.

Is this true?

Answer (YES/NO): YES